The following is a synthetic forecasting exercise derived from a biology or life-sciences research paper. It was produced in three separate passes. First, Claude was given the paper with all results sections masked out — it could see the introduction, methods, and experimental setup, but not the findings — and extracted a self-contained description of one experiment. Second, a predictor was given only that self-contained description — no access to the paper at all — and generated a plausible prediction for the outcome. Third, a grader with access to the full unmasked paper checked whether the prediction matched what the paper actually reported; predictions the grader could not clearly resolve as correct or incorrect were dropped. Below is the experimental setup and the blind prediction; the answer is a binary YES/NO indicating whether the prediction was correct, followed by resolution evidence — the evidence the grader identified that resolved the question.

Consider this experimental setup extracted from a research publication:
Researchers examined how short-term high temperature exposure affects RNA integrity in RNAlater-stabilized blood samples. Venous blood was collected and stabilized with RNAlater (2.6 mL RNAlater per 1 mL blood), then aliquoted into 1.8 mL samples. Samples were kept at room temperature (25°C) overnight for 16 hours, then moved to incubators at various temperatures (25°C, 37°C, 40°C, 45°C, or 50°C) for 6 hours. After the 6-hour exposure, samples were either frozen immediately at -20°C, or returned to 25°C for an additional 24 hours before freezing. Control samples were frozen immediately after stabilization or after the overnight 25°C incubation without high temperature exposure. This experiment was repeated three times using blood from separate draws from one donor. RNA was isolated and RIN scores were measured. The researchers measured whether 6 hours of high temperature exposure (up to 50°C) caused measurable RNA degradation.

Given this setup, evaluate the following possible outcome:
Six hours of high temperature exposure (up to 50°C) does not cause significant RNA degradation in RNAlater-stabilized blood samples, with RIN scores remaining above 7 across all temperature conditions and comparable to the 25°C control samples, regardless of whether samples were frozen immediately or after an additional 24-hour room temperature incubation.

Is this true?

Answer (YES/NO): NO